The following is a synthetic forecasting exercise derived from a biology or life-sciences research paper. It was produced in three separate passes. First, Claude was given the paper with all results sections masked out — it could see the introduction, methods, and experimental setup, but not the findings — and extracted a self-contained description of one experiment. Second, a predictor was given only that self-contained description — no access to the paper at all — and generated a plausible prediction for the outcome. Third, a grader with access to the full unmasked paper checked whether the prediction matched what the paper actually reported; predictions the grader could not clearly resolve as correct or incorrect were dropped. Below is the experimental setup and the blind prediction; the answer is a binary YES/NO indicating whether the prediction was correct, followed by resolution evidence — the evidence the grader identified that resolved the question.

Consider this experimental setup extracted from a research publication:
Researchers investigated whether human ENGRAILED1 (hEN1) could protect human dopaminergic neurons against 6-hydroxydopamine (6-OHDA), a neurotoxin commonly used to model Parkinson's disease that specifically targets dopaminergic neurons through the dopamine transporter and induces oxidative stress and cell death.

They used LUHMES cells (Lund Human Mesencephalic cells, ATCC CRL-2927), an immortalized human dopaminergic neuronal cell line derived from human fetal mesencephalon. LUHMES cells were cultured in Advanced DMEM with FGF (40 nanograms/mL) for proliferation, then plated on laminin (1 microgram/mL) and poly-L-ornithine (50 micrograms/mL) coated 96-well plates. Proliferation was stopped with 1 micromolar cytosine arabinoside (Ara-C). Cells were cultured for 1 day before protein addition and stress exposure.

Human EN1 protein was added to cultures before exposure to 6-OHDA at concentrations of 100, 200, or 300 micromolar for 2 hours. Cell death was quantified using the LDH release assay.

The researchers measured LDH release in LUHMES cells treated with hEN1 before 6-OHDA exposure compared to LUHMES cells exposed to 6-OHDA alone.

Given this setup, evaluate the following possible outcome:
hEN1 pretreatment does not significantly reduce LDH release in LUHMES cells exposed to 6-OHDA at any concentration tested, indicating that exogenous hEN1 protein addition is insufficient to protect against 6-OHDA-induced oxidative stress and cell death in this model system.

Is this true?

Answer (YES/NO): NO